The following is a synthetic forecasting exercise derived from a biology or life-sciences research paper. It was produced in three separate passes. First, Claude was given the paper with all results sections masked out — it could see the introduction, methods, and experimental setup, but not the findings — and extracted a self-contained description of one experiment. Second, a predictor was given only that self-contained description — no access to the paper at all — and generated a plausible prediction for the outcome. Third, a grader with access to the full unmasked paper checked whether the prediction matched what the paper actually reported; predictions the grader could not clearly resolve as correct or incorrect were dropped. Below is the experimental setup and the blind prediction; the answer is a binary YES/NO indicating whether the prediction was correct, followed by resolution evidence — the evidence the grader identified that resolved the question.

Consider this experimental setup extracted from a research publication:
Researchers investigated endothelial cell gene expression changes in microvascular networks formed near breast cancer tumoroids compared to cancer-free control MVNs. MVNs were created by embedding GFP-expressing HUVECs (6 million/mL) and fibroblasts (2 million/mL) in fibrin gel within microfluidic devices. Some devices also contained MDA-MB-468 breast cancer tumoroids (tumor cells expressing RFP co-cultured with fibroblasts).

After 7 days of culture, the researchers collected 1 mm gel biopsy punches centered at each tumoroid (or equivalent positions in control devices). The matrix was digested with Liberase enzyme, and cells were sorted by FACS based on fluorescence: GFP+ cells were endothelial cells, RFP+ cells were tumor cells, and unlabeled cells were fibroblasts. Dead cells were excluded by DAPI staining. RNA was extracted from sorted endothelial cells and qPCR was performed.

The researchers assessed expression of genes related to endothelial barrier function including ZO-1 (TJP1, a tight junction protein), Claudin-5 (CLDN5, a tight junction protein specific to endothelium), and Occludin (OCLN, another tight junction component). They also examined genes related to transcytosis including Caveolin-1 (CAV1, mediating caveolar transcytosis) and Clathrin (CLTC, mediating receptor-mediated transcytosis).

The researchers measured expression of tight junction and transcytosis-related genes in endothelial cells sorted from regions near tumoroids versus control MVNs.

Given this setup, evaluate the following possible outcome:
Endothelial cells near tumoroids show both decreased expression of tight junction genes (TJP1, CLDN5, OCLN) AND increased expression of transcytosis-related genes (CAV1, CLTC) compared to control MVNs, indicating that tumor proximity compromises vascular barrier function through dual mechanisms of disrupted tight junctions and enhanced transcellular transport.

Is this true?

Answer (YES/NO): NO